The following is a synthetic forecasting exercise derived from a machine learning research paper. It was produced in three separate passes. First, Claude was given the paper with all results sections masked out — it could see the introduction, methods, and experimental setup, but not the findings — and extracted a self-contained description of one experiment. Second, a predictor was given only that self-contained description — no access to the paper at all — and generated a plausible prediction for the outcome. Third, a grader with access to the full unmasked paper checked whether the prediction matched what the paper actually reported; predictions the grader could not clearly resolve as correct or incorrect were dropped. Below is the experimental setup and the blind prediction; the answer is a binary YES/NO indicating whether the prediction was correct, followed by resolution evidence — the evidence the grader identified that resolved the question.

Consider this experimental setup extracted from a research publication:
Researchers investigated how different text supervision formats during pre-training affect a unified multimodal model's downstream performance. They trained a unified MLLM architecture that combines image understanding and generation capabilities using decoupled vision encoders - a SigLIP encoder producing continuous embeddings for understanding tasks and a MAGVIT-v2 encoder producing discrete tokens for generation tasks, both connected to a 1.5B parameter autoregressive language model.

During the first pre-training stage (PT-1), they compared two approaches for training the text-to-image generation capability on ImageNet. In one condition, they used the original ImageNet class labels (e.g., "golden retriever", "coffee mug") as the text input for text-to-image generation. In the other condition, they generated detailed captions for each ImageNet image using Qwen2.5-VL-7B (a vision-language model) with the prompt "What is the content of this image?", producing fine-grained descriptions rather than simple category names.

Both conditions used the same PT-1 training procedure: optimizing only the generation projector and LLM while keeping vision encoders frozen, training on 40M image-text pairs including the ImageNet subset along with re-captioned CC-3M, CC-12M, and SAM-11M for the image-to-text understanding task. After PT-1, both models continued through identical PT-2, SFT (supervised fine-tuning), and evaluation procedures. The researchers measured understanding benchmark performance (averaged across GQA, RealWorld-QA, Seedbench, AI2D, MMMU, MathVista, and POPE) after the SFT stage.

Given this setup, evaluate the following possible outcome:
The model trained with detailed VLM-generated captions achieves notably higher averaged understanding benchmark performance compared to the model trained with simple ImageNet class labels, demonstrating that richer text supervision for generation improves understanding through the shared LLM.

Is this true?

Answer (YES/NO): YES